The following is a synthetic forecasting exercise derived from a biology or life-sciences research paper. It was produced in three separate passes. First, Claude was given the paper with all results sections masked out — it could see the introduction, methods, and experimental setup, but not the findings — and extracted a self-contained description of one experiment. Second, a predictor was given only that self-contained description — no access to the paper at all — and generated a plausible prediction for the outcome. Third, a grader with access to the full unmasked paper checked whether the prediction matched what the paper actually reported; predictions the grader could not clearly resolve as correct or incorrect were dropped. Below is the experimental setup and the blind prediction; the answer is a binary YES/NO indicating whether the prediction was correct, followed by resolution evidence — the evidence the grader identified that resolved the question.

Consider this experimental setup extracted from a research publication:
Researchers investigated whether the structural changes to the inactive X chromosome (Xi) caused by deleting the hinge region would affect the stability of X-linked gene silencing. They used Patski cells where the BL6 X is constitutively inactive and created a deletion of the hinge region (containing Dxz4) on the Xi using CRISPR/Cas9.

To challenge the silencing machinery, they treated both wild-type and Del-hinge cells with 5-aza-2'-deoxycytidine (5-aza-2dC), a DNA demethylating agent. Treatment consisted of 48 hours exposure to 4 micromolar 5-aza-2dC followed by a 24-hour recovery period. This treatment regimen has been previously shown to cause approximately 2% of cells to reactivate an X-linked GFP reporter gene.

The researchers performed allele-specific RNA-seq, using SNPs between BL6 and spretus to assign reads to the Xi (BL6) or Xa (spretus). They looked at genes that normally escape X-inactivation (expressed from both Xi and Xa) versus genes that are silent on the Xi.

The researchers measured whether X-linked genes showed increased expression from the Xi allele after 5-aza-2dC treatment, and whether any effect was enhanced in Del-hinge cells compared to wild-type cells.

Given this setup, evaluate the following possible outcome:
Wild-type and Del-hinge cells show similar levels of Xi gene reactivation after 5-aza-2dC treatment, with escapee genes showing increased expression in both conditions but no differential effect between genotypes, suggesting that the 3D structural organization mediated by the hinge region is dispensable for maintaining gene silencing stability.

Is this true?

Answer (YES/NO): YES